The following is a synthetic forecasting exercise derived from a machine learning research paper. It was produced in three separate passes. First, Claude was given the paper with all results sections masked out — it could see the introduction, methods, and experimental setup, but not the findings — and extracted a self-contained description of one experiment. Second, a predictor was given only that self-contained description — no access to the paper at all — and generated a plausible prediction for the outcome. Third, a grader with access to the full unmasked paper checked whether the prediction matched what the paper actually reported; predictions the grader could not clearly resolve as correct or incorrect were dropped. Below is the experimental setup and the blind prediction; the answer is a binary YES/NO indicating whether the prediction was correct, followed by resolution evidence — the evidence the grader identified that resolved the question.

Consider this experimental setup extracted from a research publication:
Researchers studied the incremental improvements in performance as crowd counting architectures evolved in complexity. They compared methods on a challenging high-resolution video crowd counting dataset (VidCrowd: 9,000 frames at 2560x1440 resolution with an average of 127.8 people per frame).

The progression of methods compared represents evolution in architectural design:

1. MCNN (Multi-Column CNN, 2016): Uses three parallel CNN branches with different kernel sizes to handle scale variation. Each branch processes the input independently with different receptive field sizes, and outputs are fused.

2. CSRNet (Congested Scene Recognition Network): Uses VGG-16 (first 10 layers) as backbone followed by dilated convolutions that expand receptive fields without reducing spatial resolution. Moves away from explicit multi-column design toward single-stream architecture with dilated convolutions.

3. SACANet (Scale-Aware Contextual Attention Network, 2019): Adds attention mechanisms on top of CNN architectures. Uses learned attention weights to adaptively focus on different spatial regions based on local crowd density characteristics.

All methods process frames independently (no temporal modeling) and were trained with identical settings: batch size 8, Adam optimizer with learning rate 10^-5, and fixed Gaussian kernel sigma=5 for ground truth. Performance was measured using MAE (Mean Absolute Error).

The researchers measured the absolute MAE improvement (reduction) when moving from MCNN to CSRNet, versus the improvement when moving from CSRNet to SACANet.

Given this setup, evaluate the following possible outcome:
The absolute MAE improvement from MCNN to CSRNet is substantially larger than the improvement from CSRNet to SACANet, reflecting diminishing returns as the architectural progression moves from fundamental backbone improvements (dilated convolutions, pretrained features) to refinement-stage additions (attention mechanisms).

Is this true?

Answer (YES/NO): YES